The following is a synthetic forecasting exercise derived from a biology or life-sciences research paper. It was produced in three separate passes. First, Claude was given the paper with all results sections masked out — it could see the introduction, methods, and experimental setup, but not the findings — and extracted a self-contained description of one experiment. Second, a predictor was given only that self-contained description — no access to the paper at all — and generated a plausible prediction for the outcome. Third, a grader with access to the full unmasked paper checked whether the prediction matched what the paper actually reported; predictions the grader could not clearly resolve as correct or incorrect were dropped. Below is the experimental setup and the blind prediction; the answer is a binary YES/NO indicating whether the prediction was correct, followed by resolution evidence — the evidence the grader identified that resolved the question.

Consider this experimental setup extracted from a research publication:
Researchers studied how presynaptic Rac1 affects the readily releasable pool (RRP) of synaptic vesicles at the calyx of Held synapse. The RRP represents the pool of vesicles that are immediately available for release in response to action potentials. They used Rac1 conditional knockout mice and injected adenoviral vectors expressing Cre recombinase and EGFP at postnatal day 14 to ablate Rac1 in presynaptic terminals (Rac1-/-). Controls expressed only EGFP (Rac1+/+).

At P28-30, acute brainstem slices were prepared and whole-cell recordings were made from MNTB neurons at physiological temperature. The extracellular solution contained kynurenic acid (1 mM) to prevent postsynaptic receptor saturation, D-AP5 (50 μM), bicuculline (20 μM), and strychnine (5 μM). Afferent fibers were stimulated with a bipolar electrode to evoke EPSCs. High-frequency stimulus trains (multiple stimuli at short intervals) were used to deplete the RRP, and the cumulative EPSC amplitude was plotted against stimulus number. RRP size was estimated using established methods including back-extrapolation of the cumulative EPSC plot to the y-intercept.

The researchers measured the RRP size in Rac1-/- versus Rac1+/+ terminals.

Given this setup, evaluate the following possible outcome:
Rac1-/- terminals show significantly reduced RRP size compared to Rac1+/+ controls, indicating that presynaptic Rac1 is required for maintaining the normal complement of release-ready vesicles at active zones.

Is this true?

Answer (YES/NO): NO